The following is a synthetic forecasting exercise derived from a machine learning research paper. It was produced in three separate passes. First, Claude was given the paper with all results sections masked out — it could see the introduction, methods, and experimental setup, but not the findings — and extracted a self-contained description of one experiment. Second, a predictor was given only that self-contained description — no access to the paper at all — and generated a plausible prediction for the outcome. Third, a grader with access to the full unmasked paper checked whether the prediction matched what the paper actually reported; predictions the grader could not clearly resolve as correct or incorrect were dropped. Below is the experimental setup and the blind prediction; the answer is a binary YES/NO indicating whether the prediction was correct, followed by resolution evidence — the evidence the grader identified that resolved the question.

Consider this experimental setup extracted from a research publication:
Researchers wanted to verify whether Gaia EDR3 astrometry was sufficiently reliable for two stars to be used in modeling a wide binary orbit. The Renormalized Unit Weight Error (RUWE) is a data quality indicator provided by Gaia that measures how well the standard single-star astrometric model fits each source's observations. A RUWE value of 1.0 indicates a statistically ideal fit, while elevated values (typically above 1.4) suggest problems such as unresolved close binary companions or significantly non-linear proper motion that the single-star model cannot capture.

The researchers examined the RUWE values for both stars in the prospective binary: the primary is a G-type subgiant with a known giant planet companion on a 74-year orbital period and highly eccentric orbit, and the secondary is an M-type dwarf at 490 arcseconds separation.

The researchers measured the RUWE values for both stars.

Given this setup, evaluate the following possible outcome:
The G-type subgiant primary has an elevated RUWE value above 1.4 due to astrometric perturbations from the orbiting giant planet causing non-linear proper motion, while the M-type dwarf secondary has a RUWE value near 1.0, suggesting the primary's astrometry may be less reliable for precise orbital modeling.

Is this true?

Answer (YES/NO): NO